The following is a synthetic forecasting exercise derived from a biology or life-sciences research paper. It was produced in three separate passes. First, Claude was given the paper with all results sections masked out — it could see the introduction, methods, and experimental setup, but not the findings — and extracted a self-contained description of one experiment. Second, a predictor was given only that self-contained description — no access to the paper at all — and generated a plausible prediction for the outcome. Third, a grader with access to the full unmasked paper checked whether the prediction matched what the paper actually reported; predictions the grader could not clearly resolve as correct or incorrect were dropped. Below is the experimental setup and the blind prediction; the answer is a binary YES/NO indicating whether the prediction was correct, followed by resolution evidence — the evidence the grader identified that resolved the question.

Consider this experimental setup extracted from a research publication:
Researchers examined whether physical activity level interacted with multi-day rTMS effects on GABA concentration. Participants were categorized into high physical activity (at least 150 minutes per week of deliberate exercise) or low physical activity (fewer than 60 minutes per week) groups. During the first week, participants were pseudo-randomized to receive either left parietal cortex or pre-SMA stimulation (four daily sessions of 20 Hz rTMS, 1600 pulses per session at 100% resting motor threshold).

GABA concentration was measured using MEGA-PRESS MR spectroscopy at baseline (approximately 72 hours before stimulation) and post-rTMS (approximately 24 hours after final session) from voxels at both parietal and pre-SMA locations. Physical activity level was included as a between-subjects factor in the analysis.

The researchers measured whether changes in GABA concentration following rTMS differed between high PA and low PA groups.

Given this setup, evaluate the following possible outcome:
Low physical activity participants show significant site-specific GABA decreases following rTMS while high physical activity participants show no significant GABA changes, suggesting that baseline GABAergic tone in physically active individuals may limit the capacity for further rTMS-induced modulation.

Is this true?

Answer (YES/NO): NO